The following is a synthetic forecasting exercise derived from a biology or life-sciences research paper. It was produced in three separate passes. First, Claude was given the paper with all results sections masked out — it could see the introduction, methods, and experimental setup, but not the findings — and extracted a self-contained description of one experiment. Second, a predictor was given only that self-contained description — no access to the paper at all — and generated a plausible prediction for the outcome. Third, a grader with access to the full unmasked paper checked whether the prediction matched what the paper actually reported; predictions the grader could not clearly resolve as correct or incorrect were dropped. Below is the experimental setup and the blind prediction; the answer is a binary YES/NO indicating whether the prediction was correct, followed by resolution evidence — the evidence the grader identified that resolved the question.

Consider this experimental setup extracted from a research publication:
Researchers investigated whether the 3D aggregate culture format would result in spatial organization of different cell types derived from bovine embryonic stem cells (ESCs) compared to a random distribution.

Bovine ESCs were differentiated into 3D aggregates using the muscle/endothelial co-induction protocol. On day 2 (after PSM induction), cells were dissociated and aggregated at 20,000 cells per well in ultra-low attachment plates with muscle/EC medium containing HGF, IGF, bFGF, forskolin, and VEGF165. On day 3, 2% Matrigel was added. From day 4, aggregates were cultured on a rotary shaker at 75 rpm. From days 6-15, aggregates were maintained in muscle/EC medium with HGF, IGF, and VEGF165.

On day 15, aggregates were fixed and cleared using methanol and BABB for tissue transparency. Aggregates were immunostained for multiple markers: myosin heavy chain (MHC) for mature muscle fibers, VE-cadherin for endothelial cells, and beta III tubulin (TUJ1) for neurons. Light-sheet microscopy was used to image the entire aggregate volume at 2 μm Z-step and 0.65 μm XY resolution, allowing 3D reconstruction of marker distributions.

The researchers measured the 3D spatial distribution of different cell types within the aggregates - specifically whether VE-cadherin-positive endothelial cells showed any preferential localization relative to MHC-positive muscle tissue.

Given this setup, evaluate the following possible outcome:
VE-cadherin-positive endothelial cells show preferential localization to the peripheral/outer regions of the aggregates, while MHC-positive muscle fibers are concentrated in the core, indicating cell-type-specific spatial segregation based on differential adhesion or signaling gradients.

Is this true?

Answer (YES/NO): NO